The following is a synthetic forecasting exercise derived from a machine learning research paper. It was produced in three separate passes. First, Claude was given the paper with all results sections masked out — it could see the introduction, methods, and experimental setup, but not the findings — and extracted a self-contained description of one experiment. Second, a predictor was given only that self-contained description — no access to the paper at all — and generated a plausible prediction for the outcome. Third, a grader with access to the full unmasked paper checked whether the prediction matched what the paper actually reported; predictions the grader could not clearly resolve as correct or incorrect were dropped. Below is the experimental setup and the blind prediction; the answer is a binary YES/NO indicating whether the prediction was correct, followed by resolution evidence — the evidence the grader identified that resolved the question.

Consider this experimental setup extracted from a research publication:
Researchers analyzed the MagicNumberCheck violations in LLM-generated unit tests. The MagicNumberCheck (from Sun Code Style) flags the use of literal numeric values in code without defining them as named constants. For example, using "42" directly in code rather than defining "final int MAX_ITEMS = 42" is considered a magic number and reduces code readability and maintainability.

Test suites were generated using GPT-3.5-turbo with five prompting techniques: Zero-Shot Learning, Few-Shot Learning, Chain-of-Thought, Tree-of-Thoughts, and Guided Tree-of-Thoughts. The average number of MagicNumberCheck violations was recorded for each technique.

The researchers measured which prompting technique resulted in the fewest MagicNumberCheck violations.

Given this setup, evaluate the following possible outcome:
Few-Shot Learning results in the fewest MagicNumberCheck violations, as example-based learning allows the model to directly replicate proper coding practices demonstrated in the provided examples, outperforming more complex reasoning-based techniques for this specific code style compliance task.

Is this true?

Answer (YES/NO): NO